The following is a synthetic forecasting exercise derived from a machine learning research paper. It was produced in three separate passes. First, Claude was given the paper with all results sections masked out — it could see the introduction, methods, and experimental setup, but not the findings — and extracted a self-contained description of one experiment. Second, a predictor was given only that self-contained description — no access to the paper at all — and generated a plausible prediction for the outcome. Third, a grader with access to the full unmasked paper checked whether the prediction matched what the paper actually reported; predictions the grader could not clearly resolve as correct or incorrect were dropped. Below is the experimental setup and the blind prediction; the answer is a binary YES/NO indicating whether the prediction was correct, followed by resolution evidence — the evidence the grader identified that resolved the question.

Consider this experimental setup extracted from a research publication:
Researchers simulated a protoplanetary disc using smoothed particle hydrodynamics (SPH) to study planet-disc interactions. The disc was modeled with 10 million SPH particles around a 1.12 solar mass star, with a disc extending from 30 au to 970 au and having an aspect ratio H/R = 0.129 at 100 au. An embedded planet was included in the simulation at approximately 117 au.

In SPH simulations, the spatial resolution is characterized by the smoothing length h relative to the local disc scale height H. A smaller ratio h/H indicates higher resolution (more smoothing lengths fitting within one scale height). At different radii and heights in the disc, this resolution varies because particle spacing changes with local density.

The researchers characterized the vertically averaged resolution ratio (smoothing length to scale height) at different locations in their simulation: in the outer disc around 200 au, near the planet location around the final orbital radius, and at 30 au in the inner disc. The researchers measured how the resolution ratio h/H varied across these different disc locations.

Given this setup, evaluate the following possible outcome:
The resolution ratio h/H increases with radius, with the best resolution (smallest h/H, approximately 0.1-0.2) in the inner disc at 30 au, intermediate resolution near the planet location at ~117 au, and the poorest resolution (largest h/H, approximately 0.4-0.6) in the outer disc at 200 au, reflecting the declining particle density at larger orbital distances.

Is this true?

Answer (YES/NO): NO